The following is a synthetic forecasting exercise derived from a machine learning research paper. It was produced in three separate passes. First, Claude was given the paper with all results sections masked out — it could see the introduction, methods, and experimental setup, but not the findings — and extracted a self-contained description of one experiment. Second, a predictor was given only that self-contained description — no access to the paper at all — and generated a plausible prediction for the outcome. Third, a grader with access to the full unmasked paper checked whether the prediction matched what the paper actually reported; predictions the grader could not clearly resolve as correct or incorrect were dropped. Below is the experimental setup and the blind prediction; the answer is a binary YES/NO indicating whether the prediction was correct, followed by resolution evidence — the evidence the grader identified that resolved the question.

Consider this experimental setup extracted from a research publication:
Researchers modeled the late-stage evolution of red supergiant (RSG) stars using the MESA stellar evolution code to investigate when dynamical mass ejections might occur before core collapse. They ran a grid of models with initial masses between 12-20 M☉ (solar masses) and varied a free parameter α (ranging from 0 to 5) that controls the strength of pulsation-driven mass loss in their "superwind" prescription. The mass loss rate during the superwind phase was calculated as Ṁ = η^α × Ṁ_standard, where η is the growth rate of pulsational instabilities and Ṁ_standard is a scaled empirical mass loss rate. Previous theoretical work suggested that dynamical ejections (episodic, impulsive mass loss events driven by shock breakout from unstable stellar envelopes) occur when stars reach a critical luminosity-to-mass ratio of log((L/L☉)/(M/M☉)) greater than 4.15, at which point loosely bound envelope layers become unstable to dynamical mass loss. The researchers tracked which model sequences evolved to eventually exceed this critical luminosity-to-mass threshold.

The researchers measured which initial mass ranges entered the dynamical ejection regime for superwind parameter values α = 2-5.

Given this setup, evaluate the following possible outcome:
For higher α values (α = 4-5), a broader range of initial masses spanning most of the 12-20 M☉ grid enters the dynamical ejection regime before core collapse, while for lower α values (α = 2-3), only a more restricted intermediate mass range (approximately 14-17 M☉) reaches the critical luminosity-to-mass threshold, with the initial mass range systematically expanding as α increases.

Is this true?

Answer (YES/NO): NO